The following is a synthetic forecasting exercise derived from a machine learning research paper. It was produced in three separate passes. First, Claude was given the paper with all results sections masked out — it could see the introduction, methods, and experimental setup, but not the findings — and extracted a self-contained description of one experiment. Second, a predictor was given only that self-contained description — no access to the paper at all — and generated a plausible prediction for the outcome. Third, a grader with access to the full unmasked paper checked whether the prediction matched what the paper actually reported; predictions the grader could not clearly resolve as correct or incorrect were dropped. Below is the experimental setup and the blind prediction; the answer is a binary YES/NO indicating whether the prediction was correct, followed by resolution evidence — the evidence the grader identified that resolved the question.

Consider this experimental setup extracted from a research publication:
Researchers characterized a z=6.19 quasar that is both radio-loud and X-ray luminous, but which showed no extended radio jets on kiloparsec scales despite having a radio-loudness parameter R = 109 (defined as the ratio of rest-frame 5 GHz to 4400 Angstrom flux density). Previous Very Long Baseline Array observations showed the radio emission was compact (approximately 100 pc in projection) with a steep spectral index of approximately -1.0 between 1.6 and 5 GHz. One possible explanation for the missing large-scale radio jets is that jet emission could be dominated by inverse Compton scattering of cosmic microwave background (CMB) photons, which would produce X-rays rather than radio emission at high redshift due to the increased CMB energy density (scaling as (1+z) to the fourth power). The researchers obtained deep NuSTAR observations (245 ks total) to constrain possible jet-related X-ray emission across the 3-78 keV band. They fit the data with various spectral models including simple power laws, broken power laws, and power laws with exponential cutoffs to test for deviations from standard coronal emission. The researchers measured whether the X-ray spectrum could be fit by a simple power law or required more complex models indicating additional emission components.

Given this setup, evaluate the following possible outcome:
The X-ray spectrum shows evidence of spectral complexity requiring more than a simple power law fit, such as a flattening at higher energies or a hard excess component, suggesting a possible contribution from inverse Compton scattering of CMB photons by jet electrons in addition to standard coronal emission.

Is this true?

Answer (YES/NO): NO